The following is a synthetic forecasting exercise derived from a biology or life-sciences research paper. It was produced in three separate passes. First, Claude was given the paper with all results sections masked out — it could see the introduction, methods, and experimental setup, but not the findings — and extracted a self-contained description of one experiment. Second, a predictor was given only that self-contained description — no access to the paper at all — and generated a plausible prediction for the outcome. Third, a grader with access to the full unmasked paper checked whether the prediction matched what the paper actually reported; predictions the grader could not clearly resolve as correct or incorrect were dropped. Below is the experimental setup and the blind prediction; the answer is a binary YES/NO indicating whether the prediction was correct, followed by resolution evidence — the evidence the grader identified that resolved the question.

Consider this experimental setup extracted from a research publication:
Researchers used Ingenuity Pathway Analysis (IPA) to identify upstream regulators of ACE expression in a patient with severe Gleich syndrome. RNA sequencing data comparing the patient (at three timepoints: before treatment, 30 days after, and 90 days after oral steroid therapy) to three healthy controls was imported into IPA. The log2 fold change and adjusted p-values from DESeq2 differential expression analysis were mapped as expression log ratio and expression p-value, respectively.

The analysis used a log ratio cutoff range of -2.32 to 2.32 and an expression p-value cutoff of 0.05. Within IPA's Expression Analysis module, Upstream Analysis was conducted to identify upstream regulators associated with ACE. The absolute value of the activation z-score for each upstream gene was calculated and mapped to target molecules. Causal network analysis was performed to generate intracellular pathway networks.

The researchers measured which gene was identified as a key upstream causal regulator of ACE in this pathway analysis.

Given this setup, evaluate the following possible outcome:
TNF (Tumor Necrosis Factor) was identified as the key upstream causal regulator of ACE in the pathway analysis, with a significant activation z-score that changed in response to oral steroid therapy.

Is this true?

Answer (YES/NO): NO